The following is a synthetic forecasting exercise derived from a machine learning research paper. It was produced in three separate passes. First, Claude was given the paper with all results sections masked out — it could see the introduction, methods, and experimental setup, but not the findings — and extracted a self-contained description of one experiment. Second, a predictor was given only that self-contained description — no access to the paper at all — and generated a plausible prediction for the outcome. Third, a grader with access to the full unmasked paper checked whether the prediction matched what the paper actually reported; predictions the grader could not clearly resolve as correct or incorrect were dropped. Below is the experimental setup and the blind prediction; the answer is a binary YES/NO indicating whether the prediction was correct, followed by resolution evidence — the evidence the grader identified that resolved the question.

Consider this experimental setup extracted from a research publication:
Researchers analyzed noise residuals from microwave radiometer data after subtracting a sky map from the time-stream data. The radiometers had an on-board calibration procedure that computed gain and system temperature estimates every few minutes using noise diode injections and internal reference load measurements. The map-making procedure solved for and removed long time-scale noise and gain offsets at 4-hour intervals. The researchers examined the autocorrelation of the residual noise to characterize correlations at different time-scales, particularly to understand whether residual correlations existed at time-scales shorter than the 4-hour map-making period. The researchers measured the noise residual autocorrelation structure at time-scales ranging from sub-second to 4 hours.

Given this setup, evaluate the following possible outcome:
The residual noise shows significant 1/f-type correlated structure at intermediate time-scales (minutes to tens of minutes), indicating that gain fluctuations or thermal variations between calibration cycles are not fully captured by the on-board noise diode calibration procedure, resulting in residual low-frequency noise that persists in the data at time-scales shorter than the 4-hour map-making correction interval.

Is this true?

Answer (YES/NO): NO